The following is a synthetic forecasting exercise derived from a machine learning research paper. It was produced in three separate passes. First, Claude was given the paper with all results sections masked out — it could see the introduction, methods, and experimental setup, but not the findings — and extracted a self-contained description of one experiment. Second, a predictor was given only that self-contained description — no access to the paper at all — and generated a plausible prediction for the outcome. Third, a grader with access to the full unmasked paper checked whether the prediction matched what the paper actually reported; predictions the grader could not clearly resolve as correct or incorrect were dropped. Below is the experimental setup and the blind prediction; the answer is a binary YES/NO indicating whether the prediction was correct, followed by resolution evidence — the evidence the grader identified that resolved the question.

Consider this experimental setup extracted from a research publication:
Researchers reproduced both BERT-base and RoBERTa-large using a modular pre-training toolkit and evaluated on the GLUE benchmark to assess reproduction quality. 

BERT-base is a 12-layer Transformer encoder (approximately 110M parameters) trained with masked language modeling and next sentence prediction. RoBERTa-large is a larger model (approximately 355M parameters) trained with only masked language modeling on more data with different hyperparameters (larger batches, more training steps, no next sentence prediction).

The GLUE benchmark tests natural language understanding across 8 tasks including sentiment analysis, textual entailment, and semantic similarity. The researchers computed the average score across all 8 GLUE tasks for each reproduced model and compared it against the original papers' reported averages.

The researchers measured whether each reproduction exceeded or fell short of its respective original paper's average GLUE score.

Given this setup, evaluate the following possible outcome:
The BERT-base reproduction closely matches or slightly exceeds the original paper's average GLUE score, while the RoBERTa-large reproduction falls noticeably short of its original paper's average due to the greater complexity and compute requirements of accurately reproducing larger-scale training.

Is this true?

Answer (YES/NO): NO